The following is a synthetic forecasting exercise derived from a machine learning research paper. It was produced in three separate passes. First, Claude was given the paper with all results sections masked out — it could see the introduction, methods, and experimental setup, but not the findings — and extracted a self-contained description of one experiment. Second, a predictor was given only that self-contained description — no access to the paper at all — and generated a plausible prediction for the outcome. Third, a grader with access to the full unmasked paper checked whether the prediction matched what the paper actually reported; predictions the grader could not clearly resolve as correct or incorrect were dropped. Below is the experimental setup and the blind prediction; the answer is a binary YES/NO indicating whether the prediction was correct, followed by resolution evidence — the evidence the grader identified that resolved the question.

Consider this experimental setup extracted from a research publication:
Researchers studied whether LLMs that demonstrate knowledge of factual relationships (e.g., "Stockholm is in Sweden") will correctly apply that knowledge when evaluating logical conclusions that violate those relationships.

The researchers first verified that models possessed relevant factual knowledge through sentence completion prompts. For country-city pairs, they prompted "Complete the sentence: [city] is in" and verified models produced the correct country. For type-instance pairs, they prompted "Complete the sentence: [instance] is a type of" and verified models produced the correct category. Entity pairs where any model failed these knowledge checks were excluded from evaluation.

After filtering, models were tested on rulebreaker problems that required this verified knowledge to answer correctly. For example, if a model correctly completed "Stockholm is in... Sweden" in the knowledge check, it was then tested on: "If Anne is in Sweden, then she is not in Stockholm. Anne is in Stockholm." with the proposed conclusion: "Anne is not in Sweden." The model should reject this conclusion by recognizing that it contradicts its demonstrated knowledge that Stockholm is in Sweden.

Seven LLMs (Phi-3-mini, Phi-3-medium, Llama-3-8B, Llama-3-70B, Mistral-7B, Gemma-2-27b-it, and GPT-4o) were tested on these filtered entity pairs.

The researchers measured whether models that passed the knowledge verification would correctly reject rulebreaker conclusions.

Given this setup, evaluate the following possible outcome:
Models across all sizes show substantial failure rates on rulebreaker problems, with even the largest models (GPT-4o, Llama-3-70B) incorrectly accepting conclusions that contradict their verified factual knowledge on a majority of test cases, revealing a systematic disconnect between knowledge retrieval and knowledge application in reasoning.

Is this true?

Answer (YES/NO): YES